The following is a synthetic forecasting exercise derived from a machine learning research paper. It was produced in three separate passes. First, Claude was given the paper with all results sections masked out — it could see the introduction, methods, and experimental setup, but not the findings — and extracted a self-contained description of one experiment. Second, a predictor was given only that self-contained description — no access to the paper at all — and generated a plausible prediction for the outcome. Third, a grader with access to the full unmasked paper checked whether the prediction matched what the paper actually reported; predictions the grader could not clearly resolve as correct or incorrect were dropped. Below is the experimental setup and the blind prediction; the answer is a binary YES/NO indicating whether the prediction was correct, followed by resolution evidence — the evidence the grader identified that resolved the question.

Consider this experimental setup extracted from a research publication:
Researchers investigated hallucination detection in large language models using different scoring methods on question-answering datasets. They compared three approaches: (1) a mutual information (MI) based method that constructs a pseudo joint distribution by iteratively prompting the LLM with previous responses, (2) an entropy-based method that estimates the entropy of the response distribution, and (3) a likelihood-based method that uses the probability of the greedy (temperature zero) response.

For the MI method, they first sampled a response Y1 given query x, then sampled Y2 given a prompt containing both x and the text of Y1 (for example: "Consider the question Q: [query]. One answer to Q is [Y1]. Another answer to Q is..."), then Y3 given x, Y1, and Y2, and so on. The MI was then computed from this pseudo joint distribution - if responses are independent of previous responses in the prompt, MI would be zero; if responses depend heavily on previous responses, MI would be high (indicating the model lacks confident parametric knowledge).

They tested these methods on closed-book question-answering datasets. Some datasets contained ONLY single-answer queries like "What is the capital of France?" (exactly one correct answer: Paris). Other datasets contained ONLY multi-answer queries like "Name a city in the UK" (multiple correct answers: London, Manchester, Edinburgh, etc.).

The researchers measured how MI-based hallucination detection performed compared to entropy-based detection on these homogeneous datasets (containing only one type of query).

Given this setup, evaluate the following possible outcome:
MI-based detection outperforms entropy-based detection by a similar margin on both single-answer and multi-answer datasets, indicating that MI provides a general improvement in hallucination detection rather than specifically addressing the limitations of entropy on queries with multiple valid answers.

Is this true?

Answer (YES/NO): NO